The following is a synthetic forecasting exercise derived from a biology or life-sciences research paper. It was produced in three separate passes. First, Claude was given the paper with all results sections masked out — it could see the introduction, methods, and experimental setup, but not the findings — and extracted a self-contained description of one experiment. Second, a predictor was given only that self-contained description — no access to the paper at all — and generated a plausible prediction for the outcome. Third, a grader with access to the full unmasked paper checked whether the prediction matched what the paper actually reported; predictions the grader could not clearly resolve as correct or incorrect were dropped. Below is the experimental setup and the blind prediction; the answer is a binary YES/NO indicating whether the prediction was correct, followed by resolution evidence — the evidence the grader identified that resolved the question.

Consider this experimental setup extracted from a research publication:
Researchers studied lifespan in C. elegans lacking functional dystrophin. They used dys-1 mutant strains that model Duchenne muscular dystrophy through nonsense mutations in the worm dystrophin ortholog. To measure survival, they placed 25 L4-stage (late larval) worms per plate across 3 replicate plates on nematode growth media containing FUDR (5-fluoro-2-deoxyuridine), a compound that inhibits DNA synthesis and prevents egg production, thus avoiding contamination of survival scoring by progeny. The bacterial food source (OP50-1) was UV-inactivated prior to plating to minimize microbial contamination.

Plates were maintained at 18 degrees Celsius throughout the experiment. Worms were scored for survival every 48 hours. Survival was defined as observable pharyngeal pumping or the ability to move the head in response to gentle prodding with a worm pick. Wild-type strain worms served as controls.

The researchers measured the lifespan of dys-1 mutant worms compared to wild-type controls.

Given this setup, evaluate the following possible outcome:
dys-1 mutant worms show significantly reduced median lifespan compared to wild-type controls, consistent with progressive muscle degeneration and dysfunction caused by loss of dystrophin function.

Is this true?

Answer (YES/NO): YES